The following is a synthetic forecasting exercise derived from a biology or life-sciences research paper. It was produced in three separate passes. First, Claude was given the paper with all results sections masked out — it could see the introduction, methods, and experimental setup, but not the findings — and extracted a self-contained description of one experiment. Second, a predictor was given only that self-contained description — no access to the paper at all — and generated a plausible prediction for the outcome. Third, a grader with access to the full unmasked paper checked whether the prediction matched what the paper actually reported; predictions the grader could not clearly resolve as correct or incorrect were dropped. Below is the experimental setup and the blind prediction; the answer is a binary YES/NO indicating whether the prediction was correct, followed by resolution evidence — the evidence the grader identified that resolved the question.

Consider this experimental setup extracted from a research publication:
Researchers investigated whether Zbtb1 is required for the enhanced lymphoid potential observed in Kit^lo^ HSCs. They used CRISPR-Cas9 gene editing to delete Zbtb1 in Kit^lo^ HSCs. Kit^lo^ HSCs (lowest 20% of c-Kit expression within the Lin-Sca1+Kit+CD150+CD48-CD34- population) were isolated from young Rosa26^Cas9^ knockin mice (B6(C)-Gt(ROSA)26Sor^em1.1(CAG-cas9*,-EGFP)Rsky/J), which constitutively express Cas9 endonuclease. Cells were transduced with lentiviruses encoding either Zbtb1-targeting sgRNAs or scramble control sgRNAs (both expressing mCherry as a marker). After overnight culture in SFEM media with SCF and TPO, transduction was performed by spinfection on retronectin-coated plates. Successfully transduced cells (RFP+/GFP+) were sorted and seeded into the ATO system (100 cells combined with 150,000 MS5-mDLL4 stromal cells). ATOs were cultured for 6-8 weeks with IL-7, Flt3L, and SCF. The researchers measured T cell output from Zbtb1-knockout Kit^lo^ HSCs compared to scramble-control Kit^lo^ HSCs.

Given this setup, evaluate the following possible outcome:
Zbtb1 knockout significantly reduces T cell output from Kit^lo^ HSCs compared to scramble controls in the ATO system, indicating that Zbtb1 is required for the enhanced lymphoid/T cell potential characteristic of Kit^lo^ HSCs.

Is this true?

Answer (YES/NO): YES